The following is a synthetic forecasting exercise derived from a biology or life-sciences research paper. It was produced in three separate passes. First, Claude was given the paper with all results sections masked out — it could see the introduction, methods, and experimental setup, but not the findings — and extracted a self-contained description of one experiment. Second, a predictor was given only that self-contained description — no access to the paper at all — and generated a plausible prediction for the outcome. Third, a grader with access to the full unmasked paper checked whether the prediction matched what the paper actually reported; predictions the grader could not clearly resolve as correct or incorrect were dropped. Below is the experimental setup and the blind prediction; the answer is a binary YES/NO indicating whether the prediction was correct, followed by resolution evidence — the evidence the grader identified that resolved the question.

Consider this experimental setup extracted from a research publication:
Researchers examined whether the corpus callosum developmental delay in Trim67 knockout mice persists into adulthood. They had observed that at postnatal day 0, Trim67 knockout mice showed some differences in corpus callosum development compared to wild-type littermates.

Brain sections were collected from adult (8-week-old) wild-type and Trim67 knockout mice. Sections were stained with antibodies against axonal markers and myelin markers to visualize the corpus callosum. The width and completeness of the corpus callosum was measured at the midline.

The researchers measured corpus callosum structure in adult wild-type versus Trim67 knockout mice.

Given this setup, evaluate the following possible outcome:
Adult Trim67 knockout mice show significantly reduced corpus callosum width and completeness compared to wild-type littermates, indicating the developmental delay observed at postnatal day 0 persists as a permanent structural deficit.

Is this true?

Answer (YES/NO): YES